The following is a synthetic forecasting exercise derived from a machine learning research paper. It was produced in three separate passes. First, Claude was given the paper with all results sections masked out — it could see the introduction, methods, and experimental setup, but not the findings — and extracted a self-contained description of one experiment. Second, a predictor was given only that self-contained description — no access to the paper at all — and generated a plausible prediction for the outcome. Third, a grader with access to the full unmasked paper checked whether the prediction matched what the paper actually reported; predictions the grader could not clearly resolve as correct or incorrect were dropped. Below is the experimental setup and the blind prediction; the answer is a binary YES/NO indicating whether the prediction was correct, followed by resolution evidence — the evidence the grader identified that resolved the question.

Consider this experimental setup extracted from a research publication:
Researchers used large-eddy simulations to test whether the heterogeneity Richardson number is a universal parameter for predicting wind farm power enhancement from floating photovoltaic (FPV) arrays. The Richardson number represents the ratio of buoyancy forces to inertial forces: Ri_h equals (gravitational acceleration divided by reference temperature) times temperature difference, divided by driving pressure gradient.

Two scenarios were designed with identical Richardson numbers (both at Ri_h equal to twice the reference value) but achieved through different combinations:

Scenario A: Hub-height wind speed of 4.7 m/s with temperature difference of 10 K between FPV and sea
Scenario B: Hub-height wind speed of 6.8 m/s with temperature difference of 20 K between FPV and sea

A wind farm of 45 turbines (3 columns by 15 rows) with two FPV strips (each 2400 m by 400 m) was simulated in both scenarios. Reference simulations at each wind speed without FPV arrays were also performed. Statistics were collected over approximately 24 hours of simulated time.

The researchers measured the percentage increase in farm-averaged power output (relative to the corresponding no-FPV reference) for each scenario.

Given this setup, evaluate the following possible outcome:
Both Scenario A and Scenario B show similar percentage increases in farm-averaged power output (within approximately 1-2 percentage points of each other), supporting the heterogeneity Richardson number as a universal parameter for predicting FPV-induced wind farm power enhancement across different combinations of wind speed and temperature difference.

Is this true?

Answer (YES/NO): YES